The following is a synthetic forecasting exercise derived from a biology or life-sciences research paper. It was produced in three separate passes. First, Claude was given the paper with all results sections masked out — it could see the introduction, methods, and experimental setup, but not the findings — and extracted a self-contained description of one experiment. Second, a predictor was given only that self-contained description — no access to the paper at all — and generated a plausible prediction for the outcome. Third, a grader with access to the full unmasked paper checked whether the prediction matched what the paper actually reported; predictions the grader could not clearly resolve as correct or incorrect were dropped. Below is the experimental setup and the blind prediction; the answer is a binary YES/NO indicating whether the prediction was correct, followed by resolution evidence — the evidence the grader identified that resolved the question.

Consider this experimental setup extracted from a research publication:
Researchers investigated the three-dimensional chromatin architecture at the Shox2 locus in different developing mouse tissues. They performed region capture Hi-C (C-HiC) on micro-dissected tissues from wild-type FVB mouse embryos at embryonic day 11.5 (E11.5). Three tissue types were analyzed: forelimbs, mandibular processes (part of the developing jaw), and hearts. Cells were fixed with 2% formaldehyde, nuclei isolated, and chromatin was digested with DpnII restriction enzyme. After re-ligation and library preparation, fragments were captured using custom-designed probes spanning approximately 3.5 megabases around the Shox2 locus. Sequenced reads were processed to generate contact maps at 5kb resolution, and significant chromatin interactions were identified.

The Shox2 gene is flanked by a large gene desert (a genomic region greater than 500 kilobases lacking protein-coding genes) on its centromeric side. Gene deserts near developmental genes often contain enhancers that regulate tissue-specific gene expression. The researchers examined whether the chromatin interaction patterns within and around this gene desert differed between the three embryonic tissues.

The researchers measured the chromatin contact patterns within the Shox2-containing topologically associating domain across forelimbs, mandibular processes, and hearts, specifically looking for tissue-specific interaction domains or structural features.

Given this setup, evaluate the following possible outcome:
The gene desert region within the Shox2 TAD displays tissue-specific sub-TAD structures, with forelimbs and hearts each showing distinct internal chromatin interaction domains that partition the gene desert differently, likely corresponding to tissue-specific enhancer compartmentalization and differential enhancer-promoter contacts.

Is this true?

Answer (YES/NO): NO